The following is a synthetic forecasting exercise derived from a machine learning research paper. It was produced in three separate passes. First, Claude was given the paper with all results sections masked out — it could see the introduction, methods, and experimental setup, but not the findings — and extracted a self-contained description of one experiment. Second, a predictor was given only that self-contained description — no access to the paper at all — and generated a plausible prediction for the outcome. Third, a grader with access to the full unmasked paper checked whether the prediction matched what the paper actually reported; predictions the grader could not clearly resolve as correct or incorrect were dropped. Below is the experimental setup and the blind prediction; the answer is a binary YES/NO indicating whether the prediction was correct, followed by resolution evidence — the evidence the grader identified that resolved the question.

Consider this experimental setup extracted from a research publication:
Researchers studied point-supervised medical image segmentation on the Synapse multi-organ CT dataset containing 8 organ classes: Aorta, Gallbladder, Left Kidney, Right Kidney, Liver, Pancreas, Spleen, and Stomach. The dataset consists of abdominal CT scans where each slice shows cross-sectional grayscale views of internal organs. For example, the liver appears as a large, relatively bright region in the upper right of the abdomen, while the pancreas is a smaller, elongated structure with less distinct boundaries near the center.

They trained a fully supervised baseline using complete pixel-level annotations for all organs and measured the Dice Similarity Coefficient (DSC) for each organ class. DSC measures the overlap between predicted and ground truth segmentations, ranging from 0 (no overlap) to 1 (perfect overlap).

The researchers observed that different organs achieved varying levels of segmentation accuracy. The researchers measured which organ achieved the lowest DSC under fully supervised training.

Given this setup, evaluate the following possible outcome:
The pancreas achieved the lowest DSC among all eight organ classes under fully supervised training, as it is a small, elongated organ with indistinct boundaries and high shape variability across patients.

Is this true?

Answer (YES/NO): YES